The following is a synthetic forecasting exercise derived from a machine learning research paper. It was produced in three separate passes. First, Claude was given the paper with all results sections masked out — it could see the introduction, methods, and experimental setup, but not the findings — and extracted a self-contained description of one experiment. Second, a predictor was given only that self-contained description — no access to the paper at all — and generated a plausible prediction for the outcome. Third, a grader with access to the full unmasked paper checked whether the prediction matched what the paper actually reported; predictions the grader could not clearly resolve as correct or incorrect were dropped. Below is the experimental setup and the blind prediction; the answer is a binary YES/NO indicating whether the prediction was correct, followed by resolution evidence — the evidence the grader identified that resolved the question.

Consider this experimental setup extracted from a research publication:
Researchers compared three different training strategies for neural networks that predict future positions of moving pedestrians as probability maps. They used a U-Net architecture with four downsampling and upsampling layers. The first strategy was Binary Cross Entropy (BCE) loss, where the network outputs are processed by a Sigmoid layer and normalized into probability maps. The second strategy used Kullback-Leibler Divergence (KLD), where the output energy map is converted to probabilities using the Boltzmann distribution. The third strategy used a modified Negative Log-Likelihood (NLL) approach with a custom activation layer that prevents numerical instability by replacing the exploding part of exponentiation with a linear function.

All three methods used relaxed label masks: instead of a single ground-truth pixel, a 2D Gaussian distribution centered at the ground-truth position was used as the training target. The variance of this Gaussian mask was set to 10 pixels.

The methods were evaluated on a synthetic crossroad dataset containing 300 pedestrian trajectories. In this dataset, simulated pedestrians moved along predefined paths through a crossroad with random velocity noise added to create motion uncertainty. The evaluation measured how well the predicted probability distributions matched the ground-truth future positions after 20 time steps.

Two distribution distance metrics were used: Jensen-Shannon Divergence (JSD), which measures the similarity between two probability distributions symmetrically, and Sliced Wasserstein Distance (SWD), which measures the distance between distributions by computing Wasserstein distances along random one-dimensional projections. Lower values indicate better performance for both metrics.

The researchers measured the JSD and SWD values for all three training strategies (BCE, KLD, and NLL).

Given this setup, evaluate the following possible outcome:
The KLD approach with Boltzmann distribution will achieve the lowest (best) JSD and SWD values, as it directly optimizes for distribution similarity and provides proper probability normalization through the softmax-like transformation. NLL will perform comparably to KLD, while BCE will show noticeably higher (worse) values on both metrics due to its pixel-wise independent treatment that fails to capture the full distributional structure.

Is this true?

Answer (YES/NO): NO